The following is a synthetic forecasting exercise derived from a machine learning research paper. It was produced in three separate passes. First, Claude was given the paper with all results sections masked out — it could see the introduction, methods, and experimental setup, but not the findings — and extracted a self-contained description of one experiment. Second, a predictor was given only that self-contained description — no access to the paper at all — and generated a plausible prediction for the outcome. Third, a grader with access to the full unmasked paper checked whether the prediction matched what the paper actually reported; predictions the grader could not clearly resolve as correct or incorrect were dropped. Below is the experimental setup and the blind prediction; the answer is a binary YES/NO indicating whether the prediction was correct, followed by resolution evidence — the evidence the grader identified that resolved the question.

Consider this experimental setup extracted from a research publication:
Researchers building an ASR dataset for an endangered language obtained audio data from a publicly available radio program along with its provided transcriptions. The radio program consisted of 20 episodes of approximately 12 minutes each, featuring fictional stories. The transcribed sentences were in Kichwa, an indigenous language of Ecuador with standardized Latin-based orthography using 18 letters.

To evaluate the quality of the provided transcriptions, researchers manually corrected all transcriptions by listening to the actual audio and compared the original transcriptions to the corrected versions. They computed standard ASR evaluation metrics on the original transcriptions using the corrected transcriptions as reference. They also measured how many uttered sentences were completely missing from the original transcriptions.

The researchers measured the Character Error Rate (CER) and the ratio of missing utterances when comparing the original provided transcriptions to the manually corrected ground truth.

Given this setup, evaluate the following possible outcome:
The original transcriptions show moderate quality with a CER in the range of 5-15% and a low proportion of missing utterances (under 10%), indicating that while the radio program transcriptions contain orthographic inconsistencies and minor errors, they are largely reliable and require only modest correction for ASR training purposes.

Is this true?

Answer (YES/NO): NO